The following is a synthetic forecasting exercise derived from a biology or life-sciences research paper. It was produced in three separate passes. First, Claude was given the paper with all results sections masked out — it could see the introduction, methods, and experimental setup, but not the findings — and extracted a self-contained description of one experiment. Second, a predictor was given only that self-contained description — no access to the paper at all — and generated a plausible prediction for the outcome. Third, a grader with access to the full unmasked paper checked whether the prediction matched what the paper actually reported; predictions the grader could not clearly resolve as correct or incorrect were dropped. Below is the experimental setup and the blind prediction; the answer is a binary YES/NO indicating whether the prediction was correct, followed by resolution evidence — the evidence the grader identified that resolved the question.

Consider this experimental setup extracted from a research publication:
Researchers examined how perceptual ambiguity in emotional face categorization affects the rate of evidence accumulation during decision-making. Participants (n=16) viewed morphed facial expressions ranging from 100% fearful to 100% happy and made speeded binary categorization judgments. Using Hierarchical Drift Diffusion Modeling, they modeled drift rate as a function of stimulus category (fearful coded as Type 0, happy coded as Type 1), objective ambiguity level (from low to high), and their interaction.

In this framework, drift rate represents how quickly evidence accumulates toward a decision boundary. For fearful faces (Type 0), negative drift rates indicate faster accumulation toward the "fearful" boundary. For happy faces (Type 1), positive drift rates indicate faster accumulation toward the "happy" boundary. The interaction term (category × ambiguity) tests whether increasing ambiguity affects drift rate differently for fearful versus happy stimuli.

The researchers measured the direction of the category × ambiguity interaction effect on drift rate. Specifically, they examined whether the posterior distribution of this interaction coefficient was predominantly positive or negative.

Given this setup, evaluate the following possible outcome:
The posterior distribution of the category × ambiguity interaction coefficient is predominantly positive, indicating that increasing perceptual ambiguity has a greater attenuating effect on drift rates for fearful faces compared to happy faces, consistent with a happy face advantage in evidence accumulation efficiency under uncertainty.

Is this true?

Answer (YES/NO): NO